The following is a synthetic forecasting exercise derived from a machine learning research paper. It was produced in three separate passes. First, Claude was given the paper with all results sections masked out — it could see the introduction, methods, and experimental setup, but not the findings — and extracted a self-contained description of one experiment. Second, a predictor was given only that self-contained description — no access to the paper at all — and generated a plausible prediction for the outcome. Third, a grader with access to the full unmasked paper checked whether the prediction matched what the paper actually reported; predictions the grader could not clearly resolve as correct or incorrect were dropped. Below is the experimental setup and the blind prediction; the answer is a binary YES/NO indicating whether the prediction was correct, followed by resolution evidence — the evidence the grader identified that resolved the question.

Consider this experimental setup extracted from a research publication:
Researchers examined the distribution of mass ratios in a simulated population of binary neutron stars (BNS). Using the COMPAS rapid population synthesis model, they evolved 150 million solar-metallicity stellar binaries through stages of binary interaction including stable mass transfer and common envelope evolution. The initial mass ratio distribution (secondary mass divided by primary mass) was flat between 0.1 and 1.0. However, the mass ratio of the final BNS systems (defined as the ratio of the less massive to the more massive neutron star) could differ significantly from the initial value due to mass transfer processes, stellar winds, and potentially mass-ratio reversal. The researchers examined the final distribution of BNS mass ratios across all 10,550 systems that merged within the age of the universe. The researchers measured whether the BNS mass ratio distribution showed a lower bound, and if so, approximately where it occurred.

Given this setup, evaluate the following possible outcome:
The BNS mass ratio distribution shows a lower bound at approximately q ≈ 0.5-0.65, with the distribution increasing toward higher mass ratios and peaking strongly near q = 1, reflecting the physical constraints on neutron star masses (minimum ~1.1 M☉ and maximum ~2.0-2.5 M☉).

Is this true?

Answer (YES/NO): NO